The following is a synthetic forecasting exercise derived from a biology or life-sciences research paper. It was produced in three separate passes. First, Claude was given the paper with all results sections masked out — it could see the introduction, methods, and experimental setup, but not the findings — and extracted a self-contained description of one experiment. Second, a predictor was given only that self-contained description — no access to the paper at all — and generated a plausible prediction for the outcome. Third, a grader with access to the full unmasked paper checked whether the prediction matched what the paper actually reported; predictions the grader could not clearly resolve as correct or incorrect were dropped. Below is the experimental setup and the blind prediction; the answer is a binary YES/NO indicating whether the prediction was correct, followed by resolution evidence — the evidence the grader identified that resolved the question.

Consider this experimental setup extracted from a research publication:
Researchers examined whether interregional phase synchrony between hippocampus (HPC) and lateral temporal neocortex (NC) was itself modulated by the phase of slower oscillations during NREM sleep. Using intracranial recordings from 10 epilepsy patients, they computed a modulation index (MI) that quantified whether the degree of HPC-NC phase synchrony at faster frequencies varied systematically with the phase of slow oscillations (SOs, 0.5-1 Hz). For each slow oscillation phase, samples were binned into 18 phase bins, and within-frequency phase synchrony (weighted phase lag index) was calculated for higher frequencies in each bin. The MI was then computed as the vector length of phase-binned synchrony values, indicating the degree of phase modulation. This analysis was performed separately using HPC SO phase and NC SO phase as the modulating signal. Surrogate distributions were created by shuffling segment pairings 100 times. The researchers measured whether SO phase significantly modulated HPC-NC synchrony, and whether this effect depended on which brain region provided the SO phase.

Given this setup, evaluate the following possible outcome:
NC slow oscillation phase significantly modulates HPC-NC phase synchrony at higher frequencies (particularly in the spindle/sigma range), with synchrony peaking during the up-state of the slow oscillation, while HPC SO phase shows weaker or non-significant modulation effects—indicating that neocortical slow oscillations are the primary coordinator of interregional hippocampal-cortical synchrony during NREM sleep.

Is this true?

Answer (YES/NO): NO